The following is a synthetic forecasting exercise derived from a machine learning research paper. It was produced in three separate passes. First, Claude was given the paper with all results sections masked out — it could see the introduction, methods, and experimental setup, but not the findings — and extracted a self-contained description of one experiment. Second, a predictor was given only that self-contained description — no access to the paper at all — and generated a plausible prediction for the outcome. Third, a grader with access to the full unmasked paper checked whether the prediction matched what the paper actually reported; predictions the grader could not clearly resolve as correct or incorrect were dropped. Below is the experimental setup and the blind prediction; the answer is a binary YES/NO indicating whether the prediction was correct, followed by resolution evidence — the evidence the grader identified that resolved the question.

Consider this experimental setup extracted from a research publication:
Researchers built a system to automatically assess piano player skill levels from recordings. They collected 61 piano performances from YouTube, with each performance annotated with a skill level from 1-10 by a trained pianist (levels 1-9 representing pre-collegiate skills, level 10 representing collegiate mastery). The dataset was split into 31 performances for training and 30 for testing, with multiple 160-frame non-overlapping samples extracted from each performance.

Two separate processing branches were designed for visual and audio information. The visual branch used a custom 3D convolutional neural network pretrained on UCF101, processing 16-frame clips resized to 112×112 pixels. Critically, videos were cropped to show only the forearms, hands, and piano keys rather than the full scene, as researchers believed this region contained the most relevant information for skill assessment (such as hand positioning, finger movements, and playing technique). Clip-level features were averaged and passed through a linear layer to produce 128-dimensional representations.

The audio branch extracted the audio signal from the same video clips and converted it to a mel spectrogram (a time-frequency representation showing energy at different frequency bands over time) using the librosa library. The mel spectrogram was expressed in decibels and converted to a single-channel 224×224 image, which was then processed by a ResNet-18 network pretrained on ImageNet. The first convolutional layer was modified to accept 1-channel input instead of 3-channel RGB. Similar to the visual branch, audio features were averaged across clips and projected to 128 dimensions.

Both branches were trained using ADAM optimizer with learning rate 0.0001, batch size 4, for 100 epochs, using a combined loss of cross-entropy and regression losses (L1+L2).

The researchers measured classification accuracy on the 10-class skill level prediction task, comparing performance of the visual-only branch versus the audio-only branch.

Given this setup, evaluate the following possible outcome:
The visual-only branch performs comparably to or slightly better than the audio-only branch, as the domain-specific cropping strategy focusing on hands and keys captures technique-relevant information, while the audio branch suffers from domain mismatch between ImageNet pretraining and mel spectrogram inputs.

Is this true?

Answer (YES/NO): YES